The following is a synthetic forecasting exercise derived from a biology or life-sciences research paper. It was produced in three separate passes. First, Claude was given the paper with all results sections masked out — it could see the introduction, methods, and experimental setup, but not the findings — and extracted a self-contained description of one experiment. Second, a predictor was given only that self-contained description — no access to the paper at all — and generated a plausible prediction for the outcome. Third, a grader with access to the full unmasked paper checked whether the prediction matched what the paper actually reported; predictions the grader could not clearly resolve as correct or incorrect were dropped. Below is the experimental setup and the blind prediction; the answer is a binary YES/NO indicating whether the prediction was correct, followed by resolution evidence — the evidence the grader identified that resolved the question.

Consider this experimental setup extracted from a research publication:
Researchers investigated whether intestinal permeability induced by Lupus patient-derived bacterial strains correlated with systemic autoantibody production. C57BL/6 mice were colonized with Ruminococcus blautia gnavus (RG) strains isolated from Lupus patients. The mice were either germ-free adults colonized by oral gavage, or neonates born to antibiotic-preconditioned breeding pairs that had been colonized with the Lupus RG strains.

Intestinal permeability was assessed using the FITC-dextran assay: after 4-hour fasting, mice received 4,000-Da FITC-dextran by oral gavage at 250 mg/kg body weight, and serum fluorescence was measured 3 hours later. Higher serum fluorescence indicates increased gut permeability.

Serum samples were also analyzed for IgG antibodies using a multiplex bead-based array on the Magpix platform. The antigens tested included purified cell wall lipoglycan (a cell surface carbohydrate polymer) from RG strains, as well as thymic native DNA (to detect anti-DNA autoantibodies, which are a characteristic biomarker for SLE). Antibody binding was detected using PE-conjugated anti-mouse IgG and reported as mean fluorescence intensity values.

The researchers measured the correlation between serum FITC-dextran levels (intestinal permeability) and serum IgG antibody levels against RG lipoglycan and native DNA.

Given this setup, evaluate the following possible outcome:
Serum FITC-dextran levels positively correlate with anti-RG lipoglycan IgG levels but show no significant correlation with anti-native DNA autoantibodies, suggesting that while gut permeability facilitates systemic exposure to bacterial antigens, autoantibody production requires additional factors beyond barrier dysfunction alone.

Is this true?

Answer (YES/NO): NO